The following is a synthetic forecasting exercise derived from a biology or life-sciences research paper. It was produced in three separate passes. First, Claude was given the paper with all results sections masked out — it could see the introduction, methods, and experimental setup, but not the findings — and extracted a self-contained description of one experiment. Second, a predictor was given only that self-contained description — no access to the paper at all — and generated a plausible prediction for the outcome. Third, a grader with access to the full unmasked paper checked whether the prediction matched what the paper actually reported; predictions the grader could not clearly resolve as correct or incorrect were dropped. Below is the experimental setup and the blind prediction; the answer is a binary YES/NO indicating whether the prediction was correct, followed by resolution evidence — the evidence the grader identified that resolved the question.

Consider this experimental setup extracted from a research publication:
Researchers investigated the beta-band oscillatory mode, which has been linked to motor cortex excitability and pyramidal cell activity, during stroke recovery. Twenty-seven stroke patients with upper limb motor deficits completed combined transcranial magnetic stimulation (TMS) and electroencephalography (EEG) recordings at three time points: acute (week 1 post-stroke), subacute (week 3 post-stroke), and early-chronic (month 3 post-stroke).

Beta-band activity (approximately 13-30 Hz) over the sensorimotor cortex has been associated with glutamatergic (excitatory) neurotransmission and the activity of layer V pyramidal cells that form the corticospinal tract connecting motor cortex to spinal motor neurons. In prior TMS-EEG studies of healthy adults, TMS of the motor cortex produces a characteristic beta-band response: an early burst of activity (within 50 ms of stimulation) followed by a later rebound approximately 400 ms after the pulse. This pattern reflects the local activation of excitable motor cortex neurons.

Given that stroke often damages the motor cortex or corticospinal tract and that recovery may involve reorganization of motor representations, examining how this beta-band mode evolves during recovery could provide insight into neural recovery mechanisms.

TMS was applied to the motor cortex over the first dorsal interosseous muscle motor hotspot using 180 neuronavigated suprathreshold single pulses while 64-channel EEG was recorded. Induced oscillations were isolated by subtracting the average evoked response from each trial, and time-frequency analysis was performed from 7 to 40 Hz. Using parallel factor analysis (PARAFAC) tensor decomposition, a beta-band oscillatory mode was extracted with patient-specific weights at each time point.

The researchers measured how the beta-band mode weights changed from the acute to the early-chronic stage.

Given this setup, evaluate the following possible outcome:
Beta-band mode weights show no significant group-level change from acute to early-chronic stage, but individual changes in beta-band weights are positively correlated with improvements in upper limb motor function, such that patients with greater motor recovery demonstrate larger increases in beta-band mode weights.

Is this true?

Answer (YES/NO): NO